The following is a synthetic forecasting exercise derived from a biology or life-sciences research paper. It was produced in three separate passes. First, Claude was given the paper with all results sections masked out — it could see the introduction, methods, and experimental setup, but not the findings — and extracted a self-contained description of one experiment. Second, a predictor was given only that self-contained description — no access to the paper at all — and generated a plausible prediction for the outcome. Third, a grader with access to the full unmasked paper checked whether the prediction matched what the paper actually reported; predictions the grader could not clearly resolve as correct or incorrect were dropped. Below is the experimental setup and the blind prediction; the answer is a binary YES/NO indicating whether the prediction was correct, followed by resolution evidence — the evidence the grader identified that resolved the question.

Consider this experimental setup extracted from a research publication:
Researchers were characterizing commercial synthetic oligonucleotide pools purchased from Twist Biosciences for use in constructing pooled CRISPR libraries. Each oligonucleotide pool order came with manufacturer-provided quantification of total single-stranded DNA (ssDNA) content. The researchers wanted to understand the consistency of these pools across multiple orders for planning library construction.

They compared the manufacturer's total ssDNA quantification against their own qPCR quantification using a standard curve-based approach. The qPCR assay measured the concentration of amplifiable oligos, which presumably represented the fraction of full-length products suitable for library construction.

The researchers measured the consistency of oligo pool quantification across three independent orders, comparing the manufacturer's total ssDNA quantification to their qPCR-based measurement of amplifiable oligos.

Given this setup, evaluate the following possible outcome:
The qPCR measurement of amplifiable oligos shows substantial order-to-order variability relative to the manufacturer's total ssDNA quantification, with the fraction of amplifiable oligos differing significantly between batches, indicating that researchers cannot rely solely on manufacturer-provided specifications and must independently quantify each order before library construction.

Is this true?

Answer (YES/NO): YES